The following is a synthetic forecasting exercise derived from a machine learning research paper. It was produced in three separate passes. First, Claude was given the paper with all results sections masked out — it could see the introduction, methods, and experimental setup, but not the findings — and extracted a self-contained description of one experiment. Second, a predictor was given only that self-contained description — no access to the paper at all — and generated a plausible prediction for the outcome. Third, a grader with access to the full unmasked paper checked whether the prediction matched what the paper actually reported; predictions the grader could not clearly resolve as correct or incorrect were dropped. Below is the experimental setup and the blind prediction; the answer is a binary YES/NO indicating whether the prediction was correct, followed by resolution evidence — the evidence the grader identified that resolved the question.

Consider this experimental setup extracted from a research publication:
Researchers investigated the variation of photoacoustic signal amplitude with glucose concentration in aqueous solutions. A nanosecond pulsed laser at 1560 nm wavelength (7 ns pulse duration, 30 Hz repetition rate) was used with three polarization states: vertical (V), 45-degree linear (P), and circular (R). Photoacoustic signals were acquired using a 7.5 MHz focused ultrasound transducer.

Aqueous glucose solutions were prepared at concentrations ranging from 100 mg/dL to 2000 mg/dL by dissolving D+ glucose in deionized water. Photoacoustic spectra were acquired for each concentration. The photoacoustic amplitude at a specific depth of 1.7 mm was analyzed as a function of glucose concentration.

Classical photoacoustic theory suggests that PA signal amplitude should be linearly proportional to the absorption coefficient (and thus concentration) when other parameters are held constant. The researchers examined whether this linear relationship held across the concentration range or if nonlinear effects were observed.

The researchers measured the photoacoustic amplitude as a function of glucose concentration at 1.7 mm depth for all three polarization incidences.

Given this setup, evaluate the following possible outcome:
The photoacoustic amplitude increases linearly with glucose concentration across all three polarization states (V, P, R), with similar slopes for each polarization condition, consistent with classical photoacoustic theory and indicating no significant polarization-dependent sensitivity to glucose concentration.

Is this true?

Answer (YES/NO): NO